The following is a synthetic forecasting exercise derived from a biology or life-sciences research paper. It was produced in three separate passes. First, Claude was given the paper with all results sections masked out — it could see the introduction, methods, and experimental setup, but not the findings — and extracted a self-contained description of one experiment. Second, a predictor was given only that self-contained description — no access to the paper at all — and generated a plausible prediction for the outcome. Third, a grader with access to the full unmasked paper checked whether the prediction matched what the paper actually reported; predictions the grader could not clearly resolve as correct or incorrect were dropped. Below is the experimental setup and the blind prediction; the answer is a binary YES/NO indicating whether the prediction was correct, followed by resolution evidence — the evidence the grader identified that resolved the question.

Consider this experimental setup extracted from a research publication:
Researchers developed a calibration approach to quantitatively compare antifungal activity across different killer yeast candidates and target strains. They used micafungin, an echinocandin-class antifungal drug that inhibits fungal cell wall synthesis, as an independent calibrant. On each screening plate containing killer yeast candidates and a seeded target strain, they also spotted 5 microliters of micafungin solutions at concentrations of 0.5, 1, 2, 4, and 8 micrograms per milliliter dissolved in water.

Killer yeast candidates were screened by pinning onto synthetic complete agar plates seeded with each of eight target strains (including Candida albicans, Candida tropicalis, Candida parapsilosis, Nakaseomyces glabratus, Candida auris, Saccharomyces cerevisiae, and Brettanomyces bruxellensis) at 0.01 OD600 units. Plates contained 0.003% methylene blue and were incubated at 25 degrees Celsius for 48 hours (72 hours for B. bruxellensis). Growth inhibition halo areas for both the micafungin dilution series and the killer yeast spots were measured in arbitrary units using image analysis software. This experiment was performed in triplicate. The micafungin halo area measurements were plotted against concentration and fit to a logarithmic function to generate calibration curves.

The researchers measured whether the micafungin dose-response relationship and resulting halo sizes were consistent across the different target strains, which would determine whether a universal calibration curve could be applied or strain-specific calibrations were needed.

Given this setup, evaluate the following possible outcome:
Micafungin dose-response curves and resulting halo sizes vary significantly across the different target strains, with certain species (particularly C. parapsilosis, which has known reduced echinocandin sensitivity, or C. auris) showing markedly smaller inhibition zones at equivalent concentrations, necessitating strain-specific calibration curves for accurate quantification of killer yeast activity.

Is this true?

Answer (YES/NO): YES